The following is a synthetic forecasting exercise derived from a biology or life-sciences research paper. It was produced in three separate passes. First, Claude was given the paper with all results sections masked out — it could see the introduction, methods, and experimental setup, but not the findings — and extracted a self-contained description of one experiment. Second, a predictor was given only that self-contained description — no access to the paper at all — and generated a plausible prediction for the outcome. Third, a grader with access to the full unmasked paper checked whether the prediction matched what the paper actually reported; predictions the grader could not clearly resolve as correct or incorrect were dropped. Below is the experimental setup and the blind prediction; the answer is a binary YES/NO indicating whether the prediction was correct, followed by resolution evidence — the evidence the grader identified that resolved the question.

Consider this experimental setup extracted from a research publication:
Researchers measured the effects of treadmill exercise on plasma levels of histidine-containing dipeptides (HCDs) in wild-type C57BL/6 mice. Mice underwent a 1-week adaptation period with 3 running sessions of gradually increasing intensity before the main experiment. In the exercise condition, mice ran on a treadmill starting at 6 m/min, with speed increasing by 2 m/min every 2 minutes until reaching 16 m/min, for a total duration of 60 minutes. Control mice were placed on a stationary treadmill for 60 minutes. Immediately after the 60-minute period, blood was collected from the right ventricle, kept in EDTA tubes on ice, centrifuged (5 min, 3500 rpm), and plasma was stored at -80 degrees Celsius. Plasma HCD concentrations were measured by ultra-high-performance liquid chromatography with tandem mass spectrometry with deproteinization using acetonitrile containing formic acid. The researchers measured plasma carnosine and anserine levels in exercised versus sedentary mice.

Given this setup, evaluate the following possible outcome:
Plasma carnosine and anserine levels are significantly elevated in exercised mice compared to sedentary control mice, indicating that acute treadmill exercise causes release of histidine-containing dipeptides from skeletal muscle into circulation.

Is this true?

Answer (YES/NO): NO